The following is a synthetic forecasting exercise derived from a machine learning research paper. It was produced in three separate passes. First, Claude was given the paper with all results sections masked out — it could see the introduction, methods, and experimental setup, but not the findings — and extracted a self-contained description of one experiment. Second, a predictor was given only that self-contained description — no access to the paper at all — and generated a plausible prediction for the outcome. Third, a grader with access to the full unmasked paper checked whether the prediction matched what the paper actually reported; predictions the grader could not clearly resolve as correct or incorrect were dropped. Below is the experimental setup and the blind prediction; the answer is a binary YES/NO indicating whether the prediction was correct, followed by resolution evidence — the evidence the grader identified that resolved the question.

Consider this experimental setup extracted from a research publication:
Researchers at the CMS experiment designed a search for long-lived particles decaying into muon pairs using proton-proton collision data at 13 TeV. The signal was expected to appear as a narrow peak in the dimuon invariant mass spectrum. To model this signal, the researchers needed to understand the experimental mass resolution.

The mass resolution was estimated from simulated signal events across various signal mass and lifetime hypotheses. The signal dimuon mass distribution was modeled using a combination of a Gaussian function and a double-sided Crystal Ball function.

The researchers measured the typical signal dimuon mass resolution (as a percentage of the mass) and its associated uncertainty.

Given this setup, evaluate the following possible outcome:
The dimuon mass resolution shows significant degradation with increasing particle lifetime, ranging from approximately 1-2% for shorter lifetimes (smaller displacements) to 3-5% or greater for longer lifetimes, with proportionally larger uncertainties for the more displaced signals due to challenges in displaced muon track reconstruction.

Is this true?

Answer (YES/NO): NO